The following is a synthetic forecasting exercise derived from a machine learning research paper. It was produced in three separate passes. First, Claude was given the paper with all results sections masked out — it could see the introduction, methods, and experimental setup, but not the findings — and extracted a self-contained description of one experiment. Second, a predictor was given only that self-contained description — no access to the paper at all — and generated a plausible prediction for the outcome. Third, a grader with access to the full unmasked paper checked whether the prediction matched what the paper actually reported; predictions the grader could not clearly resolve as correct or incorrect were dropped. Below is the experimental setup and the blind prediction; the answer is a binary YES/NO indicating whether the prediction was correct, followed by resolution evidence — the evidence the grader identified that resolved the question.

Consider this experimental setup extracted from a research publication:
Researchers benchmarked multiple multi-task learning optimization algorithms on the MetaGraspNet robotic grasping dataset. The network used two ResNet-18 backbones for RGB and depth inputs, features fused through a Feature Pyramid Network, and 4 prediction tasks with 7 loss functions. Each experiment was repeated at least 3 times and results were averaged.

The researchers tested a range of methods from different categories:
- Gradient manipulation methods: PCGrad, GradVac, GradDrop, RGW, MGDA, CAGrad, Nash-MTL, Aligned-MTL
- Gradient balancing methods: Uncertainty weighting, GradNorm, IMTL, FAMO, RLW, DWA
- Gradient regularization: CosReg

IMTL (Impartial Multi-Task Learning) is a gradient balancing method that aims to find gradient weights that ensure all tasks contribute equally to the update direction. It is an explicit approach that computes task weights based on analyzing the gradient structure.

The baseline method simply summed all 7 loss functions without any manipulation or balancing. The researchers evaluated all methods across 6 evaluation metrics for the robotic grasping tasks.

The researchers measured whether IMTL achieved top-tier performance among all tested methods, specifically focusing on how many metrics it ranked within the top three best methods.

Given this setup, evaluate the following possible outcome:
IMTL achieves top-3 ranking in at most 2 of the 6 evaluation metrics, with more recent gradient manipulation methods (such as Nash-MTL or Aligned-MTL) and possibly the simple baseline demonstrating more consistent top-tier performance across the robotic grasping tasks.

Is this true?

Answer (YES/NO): NO